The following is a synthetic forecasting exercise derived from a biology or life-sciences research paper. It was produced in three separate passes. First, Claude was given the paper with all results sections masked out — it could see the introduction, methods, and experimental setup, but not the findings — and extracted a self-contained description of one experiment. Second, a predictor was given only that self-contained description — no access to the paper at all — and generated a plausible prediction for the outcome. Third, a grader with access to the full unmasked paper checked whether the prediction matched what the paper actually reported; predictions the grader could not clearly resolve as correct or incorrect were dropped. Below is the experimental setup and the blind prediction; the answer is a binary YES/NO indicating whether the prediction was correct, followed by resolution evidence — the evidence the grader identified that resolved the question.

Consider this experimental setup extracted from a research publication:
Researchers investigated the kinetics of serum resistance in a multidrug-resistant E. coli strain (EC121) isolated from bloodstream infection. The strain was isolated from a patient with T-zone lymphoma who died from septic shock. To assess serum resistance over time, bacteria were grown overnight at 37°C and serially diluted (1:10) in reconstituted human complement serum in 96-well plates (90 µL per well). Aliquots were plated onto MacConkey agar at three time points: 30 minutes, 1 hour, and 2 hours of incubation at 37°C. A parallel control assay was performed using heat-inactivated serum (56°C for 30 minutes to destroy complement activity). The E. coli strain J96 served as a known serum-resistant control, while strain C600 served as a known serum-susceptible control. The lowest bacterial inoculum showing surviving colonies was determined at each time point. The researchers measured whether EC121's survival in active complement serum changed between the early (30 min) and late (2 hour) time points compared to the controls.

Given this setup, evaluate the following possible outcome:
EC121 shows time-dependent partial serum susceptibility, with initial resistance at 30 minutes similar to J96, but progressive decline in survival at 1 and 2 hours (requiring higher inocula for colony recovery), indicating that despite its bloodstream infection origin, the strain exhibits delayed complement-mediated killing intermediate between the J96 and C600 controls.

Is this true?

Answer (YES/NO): NO